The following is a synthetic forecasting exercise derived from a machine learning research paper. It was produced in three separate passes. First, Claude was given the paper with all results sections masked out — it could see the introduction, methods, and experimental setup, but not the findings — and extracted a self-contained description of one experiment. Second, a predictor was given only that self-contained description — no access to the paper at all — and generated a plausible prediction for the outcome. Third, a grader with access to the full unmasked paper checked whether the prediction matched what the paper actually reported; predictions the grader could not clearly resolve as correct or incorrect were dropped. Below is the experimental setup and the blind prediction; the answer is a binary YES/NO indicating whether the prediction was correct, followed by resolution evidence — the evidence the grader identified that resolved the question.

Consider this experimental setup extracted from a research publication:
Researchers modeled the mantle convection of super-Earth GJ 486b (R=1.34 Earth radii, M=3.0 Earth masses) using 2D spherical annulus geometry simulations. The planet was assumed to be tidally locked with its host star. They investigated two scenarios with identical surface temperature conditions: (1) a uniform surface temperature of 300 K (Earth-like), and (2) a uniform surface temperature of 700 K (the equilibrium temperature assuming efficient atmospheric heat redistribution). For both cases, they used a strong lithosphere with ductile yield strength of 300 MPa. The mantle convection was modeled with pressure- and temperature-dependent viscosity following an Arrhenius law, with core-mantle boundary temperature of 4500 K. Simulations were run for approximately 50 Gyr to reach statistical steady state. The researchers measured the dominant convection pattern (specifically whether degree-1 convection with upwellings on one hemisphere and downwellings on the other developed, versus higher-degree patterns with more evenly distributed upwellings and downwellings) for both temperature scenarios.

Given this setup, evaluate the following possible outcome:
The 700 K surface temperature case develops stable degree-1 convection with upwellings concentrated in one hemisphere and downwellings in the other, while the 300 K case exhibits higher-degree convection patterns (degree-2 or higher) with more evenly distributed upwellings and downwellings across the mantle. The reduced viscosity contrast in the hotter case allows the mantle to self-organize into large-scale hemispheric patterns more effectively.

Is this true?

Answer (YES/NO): NO